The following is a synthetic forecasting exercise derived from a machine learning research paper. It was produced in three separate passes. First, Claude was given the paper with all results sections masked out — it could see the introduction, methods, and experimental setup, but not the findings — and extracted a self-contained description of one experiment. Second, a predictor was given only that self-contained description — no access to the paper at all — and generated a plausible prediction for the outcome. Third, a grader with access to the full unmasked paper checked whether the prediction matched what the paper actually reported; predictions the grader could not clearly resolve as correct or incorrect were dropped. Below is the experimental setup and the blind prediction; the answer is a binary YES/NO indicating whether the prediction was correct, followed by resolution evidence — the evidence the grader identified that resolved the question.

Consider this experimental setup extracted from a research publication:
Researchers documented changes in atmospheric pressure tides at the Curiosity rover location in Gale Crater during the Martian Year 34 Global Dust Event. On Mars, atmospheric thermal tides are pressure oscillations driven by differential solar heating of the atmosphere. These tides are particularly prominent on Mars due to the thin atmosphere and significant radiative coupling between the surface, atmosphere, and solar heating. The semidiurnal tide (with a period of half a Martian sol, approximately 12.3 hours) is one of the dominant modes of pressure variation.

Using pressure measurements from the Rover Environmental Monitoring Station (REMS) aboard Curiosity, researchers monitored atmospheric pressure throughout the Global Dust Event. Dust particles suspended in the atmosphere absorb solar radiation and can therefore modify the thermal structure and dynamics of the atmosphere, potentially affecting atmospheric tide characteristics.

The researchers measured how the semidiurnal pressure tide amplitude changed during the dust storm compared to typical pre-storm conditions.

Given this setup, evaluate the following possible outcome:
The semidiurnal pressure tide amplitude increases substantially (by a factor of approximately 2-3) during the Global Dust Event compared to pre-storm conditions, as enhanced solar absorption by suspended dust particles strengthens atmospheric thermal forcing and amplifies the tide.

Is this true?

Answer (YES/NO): YES